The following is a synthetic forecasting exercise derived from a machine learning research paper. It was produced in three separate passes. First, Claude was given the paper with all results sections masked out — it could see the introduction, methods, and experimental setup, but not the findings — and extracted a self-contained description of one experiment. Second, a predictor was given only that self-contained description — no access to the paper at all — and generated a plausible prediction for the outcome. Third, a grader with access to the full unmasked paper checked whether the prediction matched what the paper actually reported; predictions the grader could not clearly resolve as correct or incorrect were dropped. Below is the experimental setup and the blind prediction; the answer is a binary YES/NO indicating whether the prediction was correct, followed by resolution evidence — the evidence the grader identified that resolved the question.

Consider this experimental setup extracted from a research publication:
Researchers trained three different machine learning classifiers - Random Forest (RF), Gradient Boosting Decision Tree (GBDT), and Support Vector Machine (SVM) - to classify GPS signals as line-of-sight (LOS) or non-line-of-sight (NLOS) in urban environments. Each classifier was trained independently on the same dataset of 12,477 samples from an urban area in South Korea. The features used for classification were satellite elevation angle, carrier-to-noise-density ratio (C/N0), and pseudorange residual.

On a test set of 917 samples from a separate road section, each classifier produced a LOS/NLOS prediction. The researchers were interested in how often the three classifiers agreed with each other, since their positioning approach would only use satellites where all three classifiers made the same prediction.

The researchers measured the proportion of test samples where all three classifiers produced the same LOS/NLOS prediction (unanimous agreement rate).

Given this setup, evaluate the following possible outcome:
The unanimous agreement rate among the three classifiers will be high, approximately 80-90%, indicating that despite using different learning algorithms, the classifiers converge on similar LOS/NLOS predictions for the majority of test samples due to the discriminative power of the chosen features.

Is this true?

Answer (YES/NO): YES